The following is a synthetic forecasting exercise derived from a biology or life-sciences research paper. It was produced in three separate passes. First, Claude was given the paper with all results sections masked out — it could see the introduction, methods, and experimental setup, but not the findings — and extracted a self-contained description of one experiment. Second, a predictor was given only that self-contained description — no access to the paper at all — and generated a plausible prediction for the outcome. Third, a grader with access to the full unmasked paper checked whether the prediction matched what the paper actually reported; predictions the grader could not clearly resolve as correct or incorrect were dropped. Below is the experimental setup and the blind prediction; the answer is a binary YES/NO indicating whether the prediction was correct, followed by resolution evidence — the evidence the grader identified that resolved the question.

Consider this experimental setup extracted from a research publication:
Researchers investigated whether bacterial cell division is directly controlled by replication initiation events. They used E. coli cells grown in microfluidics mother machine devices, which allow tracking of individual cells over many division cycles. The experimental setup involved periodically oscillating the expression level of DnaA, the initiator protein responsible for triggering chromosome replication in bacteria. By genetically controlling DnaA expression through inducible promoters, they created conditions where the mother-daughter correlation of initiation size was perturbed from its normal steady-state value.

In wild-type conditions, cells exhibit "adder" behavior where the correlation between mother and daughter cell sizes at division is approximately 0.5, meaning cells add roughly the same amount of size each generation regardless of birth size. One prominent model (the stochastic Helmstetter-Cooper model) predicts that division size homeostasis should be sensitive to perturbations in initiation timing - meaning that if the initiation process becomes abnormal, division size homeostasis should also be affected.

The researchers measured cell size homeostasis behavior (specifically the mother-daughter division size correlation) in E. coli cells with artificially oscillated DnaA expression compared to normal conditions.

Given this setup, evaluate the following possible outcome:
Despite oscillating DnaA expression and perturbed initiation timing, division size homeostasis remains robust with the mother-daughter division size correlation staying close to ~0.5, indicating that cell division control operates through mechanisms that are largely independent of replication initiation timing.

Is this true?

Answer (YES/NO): YES